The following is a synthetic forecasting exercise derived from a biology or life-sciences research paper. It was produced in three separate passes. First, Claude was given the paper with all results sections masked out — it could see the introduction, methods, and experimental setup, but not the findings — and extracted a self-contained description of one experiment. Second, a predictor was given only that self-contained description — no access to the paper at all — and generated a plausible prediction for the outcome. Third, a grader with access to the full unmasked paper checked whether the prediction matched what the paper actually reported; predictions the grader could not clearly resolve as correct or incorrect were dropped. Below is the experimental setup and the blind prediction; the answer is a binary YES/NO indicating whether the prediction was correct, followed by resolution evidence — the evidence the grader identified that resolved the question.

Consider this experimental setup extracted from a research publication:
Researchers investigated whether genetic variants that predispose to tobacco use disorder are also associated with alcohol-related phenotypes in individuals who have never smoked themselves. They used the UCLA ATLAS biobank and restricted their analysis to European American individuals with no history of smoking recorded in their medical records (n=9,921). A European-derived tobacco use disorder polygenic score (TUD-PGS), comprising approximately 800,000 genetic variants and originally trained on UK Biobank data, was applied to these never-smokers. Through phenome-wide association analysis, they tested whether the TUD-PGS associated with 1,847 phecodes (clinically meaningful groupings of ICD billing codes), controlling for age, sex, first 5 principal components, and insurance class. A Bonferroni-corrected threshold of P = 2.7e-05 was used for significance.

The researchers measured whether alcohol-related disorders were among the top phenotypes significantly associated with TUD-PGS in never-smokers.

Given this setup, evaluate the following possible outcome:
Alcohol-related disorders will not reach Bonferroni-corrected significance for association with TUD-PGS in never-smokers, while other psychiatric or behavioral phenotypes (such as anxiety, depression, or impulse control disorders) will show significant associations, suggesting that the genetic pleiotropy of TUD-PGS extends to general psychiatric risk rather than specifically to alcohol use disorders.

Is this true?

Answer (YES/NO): NO